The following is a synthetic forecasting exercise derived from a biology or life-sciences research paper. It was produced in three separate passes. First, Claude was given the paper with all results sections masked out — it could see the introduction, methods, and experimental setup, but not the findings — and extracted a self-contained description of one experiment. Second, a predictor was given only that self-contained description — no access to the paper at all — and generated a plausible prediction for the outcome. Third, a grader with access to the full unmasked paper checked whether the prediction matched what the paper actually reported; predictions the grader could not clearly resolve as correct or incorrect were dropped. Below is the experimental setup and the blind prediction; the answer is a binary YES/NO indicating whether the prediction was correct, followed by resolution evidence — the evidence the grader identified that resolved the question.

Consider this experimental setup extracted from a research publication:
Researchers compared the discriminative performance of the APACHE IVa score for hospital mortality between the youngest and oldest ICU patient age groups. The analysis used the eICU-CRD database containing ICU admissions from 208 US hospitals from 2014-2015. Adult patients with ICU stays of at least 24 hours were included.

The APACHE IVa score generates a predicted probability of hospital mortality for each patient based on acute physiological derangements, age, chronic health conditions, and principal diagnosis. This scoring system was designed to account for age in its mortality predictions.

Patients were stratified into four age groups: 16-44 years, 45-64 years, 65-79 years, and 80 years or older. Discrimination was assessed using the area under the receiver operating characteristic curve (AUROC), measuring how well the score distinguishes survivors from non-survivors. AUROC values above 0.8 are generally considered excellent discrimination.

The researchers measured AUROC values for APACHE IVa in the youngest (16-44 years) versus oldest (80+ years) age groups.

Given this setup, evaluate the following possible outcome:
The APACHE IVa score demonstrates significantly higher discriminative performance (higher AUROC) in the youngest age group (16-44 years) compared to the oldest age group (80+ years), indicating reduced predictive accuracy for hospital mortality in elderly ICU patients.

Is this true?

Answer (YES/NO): YES